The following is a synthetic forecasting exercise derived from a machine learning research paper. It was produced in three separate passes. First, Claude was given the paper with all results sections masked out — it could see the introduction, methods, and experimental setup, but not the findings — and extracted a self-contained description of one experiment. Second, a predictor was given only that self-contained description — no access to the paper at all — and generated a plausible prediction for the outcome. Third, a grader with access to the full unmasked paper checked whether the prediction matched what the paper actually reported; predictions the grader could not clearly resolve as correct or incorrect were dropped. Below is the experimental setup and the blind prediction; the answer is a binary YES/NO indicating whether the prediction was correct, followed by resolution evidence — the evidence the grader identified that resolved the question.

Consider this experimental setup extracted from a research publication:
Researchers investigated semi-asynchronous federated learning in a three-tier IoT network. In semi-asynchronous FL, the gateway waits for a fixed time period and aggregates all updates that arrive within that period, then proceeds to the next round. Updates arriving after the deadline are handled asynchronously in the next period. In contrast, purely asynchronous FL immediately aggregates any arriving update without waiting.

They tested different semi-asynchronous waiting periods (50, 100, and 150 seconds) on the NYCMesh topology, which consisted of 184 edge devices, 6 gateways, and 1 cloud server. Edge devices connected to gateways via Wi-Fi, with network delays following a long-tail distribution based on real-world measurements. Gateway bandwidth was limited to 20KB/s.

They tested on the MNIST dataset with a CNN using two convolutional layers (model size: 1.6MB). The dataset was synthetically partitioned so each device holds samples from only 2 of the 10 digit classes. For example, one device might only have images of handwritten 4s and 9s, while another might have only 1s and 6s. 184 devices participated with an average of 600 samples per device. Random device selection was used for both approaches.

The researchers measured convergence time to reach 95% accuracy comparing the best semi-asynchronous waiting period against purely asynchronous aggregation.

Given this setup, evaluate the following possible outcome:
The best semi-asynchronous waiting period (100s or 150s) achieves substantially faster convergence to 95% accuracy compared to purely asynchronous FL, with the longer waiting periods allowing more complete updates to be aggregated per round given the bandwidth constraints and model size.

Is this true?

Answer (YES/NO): NO